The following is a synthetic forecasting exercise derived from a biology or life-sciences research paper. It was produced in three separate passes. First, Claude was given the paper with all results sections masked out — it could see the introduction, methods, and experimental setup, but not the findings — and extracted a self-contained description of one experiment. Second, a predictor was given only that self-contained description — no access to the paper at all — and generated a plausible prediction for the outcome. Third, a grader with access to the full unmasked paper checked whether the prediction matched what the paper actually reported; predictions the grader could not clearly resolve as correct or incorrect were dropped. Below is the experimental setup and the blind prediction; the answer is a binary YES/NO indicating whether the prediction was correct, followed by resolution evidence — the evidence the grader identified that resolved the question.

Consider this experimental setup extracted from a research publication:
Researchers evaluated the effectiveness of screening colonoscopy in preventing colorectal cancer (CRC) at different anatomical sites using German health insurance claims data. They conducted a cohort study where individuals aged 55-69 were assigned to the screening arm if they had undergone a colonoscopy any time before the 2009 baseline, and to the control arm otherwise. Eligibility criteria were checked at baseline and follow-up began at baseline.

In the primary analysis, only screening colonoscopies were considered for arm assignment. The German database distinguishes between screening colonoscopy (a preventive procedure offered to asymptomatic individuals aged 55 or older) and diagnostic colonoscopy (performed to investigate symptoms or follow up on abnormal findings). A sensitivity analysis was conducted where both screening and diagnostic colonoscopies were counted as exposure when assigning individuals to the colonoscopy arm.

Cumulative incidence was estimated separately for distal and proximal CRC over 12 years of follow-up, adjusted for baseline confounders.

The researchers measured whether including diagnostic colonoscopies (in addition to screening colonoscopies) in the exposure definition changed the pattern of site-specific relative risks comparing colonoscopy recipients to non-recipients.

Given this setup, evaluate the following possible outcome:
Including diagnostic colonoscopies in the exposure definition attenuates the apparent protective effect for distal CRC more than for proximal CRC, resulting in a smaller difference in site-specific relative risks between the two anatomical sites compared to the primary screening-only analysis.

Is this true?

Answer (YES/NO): YES